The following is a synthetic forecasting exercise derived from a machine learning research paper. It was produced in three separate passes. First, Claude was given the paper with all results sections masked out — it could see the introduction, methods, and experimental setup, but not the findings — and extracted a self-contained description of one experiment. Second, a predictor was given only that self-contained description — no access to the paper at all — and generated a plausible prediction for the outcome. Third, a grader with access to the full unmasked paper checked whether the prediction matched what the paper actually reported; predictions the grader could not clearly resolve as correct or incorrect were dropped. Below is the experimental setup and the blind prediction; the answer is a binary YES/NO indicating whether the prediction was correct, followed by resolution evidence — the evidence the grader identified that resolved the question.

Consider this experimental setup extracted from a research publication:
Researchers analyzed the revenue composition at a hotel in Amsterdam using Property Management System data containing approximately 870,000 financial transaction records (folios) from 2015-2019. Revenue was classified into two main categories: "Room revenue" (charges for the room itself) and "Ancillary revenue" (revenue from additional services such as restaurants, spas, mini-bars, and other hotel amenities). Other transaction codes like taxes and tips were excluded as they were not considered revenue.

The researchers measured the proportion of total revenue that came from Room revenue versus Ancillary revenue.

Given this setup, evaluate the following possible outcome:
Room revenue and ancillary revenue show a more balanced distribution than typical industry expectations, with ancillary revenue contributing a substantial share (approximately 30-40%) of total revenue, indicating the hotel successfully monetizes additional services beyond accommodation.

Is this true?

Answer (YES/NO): NO